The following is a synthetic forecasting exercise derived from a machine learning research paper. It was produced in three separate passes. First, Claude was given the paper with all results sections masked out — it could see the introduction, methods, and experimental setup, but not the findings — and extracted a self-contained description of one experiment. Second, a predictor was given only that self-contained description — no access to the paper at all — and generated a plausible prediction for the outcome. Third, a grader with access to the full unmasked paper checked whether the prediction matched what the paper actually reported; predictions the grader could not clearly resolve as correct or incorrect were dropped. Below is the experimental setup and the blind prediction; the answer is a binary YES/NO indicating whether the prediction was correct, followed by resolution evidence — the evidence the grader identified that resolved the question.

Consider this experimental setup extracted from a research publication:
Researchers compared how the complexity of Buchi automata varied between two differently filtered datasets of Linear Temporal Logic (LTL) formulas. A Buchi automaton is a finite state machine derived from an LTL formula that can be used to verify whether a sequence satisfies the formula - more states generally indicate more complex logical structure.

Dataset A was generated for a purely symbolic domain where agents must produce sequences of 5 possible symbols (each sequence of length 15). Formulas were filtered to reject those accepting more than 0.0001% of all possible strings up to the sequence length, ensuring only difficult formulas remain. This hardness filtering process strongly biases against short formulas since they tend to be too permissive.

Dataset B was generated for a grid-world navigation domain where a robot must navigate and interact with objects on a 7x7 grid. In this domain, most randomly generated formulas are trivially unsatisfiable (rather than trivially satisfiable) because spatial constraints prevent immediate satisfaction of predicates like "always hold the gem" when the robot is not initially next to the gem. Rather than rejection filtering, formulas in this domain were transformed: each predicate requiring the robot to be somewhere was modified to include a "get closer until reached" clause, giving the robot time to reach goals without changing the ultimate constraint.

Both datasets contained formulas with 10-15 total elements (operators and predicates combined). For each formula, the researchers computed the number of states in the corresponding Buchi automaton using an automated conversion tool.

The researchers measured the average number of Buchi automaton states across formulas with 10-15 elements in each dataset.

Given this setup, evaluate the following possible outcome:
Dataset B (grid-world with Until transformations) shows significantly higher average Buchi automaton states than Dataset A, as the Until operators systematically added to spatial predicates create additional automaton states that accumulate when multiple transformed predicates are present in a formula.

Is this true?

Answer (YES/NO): NO